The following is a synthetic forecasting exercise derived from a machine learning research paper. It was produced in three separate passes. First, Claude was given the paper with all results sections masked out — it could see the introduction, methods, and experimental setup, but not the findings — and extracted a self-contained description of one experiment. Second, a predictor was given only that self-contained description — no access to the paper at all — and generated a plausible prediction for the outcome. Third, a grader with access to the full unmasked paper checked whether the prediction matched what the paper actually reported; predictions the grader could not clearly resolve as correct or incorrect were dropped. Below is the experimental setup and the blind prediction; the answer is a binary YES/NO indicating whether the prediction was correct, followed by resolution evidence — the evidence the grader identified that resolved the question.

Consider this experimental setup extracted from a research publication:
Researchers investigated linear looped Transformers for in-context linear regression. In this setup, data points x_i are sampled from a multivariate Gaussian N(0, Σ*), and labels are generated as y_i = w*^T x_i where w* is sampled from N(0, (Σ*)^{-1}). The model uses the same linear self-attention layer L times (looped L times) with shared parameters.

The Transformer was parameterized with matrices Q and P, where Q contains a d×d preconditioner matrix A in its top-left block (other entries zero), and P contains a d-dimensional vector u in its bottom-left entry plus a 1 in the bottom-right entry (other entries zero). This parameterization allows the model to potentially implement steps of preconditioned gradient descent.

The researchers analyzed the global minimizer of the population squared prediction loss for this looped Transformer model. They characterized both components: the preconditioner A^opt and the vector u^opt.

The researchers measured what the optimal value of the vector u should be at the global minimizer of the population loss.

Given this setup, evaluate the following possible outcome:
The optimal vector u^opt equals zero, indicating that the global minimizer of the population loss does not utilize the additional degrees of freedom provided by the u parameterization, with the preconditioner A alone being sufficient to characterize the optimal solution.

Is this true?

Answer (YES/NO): YES